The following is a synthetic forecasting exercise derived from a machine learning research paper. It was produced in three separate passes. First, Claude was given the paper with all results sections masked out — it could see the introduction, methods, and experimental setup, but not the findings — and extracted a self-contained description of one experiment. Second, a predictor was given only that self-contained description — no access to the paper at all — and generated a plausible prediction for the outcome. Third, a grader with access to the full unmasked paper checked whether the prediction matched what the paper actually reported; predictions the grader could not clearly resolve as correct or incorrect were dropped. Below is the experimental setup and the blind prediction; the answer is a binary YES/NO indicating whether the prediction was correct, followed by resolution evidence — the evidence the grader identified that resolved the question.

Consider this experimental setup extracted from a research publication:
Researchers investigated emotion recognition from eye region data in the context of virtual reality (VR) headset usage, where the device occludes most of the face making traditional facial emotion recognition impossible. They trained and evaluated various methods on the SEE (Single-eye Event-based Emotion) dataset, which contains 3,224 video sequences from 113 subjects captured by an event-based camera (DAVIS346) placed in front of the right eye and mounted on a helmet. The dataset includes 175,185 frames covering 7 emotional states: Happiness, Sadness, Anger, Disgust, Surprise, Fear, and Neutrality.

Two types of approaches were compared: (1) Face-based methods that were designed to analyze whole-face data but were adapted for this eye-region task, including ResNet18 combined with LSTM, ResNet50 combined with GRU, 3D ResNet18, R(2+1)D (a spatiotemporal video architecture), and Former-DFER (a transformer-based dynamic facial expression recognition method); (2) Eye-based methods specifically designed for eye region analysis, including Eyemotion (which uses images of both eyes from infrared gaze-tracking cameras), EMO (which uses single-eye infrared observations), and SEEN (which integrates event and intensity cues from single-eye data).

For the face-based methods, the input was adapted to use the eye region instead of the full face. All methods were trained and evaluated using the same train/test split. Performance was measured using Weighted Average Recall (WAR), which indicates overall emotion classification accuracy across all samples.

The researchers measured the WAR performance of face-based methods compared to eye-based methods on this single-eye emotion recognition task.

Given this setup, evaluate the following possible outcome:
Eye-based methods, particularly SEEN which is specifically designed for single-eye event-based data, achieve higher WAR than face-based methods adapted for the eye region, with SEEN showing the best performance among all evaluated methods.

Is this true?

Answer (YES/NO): NO